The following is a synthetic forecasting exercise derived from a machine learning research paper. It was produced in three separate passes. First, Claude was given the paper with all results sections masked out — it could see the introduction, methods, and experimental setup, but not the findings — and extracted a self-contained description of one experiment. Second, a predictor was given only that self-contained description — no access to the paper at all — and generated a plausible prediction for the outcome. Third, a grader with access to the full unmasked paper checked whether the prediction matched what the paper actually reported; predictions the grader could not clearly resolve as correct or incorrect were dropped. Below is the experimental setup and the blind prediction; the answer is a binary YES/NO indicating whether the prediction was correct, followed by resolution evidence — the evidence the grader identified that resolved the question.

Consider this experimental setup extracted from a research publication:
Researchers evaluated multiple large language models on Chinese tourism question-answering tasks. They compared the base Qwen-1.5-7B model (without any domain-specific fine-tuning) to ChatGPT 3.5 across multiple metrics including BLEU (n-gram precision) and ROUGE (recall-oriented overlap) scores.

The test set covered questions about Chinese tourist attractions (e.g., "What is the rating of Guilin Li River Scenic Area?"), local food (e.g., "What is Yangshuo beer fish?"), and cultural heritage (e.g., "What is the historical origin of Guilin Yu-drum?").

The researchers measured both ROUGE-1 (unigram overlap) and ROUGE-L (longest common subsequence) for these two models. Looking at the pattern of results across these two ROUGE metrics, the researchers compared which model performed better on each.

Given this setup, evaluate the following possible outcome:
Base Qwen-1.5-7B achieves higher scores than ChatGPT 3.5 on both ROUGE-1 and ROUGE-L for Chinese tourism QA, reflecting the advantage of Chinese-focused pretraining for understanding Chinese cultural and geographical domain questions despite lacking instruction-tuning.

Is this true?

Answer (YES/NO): YES